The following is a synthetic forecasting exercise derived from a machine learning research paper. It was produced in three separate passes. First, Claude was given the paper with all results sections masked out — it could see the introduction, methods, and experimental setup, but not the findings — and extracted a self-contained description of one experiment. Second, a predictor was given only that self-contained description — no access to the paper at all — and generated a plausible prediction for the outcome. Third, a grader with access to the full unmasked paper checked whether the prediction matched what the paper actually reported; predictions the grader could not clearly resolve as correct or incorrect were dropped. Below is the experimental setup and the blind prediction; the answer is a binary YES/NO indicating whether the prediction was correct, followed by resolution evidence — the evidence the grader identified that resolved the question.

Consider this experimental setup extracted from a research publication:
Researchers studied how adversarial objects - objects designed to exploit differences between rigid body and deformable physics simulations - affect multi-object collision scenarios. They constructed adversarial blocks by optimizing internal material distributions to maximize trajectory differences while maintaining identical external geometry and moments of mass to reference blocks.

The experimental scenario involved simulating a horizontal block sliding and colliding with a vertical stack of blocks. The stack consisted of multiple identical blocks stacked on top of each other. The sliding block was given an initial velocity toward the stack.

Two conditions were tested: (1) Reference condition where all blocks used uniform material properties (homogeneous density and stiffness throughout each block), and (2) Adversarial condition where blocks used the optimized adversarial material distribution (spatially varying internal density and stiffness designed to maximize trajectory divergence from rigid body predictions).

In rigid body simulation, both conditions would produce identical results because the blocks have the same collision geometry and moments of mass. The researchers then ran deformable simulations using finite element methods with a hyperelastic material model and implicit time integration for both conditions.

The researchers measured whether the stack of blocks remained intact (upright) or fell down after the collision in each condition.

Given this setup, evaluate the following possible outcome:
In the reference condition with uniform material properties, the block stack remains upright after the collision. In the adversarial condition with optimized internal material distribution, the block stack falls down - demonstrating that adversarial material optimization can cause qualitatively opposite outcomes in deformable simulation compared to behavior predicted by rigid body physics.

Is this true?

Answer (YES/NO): YES